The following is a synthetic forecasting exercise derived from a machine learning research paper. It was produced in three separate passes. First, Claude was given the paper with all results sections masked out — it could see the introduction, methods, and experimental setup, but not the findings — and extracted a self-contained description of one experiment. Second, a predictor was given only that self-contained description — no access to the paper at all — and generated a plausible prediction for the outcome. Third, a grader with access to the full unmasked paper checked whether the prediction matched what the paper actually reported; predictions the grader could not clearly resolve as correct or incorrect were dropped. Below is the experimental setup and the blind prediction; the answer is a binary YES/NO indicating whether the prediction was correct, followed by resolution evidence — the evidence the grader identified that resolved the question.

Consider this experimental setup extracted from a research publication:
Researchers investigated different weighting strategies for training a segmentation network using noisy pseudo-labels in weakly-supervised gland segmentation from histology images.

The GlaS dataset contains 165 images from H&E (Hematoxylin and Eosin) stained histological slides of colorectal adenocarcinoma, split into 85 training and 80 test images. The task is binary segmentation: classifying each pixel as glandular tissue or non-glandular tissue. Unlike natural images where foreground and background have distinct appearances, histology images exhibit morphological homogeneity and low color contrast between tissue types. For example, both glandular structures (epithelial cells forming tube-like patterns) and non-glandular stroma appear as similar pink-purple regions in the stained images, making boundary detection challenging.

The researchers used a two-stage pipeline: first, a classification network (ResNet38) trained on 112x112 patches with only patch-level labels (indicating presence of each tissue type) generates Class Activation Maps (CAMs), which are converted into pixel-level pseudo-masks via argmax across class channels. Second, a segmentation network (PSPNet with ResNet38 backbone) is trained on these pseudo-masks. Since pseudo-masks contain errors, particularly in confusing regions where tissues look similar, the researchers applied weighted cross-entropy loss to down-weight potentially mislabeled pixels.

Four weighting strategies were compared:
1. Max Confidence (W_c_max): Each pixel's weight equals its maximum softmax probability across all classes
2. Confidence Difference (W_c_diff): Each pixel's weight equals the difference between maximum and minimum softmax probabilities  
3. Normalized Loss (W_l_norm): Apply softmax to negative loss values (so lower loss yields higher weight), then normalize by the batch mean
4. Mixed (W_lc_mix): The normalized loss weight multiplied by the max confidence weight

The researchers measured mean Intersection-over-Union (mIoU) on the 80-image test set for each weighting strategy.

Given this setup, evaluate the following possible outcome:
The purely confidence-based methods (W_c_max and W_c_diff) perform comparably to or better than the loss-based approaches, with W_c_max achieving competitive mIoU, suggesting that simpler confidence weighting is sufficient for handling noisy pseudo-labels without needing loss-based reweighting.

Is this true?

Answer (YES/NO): NO